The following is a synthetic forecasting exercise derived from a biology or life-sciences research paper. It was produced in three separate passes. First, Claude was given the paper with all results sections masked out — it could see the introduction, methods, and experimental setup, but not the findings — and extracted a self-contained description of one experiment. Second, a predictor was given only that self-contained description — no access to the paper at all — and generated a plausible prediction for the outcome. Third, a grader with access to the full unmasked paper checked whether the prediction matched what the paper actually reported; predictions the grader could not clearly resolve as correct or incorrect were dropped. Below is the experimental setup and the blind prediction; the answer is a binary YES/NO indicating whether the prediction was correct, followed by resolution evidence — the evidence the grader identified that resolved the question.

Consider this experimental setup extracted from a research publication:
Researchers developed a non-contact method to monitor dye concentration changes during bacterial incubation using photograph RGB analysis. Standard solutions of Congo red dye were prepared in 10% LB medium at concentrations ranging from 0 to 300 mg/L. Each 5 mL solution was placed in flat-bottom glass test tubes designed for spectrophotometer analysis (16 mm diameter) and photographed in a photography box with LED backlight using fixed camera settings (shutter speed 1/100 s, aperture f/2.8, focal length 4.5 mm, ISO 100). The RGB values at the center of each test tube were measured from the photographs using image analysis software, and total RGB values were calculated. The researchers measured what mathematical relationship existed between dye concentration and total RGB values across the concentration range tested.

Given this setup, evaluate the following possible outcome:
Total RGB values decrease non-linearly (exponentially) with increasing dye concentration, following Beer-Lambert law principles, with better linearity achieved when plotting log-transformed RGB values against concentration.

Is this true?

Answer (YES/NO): NO